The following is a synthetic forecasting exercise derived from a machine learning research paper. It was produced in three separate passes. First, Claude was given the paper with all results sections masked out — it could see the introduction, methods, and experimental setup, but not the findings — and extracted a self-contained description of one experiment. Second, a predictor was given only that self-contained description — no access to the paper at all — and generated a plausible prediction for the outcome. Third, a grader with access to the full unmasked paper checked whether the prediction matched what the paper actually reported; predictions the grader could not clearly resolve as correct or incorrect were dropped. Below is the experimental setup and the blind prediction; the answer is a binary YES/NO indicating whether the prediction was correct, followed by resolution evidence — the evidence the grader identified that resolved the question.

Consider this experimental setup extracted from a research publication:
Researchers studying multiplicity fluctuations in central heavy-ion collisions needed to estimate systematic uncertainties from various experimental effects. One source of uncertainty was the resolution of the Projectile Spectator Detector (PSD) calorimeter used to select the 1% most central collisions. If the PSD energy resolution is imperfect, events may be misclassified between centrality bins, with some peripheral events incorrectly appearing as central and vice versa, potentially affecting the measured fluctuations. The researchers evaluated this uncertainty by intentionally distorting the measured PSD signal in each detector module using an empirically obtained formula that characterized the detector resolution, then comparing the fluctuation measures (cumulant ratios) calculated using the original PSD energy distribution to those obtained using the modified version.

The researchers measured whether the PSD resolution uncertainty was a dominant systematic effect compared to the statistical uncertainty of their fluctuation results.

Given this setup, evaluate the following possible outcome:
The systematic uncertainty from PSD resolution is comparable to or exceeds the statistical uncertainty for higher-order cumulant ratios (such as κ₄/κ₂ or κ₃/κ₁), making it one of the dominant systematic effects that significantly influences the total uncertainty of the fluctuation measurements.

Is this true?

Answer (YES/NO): NO